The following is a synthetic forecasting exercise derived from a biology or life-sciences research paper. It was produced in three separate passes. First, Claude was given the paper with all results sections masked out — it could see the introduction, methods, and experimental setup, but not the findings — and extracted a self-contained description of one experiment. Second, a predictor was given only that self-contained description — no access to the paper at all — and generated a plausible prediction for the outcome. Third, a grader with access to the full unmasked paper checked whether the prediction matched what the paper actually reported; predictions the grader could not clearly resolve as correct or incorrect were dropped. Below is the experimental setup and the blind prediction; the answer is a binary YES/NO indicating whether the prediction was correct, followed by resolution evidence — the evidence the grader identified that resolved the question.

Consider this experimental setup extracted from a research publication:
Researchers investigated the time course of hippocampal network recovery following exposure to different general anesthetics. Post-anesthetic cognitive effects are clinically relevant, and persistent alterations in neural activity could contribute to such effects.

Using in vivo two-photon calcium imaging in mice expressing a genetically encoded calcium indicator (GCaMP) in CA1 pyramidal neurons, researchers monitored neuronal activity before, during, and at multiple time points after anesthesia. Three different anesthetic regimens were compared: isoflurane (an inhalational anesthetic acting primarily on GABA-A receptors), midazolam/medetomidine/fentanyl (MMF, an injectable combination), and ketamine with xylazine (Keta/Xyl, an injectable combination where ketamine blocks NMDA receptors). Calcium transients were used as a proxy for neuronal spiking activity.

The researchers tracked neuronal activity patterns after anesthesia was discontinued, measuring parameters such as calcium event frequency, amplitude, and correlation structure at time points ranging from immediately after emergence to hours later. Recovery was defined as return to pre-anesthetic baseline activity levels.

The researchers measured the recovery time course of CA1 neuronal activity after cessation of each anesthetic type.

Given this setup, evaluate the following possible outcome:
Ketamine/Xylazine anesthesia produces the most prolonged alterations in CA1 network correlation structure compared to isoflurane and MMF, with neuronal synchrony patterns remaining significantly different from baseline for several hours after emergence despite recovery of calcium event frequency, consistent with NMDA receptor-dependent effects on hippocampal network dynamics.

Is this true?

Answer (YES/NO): NO